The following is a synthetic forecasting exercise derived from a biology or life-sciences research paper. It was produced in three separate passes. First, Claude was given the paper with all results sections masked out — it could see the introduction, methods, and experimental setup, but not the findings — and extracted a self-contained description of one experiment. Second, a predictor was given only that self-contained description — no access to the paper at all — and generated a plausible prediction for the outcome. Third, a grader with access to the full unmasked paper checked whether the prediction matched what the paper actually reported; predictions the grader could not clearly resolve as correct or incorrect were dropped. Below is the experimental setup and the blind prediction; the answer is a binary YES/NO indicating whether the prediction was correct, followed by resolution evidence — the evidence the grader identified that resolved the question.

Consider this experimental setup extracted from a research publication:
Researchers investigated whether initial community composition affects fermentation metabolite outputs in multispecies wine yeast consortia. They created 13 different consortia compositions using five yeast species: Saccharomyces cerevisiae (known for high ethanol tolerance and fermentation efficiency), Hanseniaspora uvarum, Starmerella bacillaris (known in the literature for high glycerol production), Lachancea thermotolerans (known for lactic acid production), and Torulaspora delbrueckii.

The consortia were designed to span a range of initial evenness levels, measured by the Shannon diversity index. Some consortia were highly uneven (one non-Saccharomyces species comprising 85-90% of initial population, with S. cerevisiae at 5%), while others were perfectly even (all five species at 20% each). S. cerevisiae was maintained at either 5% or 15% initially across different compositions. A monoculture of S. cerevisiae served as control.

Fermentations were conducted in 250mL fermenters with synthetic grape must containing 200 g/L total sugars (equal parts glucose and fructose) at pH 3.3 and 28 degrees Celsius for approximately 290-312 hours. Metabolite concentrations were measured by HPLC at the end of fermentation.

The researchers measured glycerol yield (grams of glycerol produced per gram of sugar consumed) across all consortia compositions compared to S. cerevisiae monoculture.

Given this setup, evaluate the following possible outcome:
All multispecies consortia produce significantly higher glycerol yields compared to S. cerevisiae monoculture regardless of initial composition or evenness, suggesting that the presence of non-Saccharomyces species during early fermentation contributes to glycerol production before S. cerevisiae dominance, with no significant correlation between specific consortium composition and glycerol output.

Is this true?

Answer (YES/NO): NO